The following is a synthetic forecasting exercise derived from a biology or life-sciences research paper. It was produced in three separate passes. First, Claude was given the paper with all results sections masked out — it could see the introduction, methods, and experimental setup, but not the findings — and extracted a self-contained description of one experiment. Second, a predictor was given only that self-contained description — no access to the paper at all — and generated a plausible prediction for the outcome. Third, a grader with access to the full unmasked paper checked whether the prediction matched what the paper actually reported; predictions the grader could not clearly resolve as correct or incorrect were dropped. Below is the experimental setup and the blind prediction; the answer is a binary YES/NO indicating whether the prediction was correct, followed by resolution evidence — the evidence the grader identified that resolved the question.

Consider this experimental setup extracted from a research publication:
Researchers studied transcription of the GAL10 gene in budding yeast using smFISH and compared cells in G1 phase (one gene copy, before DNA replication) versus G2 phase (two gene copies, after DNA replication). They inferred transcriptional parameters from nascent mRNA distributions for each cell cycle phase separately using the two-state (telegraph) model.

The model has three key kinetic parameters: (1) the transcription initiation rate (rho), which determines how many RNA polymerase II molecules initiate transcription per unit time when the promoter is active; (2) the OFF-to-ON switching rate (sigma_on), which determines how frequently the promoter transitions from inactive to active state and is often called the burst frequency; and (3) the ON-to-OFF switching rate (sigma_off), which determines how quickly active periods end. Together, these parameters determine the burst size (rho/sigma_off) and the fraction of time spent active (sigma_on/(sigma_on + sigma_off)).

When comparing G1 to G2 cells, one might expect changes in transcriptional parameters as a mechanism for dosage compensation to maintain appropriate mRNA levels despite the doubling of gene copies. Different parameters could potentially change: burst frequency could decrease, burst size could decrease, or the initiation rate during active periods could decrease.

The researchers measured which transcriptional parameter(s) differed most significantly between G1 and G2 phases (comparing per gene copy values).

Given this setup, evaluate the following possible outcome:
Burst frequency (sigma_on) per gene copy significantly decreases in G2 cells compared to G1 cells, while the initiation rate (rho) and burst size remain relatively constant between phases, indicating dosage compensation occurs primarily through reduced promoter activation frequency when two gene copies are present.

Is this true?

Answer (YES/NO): NO